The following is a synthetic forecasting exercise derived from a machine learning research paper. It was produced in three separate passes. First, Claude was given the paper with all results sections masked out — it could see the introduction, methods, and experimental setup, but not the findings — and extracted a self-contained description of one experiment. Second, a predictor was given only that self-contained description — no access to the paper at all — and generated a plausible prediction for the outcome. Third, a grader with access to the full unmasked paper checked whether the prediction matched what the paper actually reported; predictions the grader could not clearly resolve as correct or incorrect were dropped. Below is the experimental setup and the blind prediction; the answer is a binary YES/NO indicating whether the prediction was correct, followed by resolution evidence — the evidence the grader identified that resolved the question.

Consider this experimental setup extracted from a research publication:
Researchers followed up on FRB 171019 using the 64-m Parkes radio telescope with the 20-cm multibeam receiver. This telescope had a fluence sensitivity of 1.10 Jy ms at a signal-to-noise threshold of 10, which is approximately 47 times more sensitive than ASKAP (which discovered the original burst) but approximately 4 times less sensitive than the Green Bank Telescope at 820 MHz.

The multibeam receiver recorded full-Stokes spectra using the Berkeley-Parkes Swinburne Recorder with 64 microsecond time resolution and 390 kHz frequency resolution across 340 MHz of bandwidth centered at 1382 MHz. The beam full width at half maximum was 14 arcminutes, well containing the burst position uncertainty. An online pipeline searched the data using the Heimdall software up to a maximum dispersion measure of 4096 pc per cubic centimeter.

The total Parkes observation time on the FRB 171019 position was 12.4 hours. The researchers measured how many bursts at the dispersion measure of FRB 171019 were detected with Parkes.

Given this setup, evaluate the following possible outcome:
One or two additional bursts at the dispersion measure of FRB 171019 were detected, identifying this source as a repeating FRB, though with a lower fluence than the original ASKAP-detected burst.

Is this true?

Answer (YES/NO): NO